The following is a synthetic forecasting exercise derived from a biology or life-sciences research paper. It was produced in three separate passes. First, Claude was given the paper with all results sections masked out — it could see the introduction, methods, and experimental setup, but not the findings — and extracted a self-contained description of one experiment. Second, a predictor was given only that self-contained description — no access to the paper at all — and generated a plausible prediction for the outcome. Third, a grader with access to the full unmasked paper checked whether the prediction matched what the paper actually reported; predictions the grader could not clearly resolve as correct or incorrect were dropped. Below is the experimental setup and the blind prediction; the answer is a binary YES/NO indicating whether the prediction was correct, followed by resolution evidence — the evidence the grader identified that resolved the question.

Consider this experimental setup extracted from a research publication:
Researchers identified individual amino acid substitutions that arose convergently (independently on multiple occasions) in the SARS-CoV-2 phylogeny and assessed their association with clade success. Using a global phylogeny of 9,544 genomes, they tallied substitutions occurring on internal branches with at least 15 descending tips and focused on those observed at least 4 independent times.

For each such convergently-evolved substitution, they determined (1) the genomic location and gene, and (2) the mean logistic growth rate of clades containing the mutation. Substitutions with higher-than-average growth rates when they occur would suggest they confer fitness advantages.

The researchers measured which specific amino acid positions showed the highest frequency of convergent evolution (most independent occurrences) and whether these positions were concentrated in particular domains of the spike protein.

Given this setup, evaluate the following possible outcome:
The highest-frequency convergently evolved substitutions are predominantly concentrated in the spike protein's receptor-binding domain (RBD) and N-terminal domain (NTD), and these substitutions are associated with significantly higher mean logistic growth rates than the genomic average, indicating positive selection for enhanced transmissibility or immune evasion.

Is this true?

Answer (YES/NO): NO